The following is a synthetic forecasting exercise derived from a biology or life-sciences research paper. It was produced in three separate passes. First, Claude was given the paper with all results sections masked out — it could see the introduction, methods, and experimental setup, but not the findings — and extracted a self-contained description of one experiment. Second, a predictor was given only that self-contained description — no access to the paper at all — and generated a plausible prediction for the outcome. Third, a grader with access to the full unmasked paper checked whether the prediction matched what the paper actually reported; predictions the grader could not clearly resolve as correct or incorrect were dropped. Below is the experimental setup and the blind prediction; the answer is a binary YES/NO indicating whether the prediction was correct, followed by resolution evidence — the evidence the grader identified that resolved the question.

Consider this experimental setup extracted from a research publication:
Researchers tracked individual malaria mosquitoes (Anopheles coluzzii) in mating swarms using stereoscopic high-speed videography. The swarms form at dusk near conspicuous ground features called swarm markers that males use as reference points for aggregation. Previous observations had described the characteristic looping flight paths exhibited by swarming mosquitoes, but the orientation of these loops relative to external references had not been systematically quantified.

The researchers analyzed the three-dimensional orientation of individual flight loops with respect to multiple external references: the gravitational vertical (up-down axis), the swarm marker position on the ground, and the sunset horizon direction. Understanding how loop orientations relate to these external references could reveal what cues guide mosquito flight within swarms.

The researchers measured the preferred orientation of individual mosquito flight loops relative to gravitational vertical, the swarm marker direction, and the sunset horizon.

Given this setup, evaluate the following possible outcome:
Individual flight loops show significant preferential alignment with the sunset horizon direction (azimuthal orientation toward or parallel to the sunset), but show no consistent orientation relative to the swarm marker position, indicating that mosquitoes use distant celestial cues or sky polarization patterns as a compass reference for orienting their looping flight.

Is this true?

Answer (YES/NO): NO